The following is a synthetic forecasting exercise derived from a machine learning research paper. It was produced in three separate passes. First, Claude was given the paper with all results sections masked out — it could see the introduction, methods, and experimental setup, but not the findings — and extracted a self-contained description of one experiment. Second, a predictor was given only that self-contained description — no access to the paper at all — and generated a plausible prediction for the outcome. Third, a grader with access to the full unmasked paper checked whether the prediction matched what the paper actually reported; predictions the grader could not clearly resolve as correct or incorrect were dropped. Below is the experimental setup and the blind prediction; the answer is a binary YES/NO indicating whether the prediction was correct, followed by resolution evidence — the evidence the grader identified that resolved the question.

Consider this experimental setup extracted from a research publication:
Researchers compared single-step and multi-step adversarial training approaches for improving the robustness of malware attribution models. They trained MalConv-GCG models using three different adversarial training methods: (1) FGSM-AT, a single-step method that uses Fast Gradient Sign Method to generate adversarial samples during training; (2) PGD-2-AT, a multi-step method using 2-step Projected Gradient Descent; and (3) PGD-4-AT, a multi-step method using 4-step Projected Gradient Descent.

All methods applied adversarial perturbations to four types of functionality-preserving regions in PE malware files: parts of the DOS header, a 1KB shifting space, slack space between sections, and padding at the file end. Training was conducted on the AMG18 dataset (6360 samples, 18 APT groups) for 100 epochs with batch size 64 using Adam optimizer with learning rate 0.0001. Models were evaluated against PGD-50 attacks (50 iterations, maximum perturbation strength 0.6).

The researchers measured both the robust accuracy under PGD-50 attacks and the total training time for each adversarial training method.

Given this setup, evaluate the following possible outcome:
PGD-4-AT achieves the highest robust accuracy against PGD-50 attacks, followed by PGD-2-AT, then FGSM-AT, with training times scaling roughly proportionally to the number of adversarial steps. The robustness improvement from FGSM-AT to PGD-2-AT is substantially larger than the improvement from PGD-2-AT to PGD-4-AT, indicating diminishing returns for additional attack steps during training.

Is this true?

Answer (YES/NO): NO